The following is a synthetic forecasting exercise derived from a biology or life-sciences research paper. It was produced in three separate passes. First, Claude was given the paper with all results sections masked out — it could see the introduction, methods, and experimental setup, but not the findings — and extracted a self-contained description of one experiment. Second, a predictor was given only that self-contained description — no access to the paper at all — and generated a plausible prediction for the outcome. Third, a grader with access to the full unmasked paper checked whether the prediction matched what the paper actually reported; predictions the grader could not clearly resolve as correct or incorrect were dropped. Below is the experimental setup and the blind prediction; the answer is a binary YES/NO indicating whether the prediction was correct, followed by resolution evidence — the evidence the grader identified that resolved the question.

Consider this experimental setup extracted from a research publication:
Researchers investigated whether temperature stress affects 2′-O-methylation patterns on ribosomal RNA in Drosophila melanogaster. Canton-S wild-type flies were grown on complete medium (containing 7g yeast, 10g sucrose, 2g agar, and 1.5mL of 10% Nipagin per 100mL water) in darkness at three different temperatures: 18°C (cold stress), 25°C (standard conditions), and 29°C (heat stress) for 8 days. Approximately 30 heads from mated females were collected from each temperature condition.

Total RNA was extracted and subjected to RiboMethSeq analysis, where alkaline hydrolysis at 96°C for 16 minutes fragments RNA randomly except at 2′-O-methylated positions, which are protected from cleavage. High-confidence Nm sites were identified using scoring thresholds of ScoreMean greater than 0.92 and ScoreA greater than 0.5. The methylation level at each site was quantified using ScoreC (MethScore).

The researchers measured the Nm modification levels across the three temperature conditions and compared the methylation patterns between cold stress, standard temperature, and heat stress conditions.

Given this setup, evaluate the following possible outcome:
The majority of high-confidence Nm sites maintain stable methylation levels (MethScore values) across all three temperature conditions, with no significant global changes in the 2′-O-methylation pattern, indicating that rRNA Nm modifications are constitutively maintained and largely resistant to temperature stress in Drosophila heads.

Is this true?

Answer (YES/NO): YES